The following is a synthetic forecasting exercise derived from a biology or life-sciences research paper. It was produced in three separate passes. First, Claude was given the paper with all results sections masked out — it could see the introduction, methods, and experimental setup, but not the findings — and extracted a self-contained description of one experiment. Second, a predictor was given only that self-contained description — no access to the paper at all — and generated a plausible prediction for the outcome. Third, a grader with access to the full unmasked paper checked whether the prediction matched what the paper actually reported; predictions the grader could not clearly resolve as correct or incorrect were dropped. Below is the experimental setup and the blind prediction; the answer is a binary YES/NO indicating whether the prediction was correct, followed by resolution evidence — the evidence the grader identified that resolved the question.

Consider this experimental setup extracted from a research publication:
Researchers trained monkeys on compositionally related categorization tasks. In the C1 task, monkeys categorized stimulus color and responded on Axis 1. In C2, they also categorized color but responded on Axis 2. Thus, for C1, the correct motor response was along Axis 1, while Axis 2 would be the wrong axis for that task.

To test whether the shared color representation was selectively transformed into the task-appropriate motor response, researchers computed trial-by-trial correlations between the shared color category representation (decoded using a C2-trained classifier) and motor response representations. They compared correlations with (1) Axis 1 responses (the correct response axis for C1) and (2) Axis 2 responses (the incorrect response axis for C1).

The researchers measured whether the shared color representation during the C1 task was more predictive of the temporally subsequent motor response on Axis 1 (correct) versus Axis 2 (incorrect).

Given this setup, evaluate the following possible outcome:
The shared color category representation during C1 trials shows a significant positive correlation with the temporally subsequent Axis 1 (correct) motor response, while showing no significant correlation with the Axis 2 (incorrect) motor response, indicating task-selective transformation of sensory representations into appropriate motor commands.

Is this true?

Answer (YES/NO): YES